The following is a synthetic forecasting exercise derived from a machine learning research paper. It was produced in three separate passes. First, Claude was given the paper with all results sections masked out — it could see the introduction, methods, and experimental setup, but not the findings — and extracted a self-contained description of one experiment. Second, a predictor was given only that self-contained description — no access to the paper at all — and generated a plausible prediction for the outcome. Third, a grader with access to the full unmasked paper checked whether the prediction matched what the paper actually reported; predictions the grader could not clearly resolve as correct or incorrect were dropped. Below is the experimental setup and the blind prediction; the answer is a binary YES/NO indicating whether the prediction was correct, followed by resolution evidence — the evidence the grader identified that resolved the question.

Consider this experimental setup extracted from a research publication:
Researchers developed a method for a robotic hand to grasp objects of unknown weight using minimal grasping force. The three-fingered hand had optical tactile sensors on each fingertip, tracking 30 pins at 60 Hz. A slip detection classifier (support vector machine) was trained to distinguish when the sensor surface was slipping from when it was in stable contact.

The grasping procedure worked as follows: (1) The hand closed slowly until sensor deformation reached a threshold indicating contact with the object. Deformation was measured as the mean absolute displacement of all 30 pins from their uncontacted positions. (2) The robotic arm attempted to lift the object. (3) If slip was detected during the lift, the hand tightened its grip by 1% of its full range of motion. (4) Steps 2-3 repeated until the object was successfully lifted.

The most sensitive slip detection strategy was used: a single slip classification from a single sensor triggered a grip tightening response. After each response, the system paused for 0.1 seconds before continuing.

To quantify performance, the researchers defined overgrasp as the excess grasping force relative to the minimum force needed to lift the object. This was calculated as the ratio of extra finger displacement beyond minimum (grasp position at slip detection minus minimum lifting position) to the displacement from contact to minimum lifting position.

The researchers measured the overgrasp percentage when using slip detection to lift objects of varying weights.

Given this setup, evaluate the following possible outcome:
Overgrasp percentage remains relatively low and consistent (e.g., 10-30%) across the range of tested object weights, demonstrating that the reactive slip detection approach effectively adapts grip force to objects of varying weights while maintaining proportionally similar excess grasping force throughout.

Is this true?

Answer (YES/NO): NO